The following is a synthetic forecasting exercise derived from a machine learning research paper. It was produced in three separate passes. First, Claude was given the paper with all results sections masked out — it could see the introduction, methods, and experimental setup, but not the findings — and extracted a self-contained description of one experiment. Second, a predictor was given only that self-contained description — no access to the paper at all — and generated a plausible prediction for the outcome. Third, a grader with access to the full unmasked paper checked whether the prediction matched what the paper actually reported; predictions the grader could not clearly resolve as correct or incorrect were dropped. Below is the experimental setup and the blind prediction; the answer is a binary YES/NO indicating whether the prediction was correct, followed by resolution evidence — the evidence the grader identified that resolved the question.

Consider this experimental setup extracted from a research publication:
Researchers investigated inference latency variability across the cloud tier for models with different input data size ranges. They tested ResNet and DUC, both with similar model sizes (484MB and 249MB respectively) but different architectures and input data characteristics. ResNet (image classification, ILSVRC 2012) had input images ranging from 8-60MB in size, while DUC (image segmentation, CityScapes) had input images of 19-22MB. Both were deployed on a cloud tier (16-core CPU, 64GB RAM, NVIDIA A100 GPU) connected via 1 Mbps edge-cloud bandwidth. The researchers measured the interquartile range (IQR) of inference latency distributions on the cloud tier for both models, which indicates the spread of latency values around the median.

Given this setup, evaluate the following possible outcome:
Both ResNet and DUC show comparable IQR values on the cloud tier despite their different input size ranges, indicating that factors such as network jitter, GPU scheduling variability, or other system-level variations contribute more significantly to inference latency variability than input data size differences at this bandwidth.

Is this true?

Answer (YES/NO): NO